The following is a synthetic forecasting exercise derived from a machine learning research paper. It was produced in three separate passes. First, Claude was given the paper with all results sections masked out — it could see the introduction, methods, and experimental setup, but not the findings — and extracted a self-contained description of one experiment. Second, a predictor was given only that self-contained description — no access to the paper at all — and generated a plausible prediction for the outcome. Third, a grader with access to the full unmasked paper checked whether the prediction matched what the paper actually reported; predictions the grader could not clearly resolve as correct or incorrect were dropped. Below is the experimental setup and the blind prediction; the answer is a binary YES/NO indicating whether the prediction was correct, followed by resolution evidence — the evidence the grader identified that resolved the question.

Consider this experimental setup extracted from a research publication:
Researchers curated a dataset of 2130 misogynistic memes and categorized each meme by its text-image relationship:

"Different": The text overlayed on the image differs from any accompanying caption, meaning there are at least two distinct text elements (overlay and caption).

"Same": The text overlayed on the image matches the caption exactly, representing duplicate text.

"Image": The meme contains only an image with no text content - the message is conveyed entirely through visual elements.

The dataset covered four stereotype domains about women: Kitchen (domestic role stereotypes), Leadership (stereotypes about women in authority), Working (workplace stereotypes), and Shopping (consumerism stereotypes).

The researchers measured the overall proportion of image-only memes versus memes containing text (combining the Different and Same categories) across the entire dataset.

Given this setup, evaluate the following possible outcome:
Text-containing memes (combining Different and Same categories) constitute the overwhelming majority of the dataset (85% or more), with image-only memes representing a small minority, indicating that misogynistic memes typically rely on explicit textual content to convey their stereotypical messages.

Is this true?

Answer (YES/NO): NO